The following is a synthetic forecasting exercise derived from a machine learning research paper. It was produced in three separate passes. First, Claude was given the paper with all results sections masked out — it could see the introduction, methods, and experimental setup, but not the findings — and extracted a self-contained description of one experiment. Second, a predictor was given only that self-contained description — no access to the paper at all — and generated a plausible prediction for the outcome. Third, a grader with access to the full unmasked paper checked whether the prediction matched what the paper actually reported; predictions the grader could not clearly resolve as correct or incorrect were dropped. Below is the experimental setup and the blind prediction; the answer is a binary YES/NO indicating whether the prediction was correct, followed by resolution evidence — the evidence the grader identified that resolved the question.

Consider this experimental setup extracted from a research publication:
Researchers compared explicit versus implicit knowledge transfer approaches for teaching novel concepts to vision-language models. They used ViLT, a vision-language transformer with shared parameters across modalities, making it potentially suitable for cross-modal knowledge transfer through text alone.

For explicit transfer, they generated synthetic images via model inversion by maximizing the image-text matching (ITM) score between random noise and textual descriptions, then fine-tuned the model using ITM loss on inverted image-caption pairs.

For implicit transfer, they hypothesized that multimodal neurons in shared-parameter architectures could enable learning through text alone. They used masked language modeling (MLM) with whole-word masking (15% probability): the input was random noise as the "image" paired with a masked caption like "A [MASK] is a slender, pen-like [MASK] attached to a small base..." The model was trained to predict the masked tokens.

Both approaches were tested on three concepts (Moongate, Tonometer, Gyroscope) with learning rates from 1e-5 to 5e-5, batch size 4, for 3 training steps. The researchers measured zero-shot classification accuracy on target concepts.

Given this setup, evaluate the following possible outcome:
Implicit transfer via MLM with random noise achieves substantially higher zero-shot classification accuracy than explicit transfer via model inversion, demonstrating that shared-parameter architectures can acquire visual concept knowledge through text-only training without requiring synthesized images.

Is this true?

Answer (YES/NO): NO